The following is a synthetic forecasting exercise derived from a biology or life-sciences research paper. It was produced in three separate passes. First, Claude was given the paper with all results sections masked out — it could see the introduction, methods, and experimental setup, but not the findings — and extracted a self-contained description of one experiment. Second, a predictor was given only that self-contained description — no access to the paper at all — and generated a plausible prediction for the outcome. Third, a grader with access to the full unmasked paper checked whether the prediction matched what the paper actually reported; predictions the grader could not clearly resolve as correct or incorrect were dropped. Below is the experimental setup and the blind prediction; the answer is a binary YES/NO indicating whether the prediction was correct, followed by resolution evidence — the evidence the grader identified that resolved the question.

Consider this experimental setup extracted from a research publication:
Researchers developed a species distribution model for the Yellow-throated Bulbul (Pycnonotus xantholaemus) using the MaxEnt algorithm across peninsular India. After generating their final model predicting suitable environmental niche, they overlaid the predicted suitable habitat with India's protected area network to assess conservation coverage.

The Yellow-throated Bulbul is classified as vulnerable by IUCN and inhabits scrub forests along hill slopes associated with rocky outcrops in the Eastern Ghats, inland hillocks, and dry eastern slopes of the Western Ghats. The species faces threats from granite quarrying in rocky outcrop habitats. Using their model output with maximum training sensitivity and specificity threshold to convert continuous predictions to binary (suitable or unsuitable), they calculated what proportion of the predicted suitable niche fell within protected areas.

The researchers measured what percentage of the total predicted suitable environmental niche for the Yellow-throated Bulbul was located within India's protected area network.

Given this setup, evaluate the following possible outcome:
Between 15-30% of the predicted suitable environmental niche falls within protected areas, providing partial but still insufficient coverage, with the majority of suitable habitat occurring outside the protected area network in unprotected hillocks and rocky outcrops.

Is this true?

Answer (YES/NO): NO